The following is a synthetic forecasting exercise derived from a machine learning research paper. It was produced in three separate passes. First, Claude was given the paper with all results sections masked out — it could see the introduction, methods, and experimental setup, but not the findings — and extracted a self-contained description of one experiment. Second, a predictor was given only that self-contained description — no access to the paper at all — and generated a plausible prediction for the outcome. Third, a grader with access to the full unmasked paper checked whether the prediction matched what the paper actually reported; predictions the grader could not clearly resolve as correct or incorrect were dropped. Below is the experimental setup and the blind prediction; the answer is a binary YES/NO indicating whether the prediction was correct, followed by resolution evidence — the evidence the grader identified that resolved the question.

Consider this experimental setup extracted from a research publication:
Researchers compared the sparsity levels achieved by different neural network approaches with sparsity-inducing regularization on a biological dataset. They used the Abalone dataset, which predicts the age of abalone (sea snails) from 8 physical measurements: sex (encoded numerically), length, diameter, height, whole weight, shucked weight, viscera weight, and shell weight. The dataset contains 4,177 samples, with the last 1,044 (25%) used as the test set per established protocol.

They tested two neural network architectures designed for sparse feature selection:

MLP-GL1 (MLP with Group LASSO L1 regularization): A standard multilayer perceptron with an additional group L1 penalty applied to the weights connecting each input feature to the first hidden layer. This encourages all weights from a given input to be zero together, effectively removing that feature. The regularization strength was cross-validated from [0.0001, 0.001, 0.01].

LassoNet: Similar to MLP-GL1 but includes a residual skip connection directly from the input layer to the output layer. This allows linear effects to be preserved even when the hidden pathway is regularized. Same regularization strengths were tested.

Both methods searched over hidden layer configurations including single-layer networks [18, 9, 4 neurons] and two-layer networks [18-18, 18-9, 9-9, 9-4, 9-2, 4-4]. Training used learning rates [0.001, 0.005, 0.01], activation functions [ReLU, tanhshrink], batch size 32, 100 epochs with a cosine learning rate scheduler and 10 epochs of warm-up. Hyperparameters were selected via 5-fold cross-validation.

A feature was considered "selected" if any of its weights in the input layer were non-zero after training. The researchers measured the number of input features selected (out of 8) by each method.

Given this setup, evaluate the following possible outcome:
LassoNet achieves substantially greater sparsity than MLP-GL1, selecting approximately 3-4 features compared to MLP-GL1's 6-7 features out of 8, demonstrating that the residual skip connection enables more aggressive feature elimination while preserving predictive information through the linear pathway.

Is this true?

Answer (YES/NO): NO